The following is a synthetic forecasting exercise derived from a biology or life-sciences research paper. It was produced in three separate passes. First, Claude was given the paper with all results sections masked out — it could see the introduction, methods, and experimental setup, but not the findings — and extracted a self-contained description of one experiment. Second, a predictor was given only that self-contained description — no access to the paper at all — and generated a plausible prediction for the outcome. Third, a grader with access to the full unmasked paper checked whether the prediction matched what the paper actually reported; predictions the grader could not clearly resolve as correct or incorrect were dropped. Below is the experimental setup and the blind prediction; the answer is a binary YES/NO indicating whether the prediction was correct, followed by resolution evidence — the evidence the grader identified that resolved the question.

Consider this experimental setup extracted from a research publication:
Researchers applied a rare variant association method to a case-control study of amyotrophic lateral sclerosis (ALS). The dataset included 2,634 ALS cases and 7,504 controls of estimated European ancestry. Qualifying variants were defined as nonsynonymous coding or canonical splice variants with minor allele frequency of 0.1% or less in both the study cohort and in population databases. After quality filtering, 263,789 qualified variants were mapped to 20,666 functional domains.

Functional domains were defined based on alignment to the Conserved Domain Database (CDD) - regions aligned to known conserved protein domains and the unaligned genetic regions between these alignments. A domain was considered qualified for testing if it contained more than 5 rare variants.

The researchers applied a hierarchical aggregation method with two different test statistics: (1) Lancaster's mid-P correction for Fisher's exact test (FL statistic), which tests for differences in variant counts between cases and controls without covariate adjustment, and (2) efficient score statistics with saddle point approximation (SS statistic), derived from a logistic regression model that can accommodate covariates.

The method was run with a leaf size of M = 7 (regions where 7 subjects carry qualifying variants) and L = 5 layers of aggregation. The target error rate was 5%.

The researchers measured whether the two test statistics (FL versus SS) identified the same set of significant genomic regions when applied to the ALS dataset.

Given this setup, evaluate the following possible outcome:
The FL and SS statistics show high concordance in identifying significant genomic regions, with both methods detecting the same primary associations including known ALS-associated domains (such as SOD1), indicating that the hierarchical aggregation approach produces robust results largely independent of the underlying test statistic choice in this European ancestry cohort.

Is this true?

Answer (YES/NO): YES